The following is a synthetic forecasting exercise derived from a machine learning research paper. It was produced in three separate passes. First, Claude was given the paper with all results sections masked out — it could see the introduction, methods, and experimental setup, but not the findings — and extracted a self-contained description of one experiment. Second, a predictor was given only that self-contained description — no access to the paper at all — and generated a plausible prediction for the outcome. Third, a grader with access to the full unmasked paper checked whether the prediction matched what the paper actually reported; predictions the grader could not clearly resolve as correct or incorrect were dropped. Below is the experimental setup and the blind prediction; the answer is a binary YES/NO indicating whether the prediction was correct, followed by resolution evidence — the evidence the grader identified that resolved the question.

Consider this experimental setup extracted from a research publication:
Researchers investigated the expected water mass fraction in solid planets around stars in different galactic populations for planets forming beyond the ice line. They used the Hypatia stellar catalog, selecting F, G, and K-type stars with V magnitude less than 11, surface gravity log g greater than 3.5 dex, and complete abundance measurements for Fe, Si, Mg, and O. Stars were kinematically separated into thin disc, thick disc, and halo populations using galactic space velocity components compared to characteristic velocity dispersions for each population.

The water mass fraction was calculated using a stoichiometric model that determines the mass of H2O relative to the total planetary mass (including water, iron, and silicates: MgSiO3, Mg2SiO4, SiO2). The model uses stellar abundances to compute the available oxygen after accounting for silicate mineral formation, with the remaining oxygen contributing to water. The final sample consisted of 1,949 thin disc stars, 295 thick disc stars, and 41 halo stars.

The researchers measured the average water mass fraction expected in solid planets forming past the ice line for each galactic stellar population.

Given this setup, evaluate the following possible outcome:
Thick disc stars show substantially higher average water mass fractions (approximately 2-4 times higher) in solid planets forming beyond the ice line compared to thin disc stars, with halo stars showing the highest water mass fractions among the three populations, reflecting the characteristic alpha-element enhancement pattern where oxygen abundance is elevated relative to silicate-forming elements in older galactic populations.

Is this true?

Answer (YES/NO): NO